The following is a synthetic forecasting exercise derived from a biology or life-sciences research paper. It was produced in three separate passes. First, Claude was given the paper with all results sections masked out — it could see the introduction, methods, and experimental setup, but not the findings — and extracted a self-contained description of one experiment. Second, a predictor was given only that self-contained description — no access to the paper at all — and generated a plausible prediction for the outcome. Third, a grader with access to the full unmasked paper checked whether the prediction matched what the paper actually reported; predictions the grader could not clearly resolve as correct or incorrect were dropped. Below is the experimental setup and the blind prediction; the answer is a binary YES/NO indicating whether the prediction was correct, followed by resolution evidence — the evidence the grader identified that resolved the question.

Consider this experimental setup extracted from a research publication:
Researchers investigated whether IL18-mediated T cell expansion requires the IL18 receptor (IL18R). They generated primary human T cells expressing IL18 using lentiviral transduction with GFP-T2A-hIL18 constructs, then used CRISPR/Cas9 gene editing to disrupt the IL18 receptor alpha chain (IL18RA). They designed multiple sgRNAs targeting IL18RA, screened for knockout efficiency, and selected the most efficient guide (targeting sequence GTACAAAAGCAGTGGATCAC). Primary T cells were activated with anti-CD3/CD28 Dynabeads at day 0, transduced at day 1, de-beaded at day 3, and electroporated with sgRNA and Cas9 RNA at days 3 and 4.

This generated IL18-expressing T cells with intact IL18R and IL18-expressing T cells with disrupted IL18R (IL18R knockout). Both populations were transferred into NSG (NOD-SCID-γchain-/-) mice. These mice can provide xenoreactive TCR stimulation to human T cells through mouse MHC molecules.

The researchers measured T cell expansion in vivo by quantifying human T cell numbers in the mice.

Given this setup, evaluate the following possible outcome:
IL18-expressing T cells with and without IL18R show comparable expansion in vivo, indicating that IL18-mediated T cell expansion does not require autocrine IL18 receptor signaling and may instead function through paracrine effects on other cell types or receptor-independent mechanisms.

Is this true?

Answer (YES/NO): NO